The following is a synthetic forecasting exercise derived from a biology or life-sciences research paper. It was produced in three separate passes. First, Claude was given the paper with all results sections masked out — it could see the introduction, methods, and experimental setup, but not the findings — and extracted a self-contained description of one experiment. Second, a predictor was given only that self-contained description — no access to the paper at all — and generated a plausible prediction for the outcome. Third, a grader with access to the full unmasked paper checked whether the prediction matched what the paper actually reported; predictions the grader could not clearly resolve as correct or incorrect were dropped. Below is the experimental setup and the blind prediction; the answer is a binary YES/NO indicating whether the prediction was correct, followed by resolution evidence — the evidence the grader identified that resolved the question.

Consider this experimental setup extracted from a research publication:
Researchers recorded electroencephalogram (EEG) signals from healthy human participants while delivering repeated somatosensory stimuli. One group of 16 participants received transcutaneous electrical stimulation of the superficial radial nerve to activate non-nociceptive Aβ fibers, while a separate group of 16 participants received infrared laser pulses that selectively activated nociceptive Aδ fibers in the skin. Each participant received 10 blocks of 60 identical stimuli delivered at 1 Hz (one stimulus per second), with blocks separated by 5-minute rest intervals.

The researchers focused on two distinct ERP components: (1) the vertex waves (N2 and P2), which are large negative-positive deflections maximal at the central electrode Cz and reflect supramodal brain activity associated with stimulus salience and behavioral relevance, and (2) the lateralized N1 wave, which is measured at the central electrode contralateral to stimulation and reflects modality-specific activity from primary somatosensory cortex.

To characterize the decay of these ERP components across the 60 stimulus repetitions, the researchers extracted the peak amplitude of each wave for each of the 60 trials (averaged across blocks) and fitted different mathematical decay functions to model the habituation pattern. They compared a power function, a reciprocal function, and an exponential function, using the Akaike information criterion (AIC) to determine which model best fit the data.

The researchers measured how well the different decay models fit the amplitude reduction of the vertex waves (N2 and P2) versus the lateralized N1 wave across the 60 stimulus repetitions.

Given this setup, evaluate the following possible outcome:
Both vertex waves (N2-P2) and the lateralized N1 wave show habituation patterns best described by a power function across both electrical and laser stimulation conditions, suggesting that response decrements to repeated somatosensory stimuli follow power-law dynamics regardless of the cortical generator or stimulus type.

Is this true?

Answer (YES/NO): NO